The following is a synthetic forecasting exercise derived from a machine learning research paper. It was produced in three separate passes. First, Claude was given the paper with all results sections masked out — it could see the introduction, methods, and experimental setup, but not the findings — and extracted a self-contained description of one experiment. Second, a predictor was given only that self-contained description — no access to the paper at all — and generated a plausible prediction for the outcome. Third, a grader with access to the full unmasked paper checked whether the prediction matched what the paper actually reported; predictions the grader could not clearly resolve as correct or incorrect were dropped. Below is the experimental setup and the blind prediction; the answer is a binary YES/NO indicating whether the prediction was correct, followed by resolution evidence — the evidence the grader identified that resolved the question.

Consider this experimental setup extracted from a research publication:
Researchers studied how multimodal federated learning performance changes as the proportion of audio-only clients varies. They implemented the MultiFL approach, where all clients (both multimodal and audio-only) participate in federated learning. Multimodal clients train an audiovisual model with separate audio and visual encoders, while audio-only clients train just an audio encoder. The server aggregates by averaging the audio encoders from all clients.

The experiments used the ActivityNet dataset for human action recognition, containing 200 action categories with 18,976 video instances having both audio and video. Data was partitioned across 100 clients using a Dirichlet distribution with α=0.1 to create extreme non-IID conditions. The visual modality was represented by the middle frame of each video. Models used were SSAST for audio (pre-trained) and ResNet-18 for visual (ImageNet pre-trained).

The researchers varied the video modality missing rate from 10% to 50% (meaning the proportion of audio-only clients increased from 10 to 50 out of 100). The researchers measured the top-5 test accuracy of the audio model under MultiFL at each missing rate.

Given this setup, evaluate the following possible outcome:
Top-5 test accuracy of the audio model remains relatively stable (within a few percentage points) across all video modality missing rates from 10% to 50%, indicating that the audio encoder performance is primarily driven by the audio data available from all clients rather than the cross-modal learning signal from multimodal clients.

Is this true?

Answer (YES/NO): NO